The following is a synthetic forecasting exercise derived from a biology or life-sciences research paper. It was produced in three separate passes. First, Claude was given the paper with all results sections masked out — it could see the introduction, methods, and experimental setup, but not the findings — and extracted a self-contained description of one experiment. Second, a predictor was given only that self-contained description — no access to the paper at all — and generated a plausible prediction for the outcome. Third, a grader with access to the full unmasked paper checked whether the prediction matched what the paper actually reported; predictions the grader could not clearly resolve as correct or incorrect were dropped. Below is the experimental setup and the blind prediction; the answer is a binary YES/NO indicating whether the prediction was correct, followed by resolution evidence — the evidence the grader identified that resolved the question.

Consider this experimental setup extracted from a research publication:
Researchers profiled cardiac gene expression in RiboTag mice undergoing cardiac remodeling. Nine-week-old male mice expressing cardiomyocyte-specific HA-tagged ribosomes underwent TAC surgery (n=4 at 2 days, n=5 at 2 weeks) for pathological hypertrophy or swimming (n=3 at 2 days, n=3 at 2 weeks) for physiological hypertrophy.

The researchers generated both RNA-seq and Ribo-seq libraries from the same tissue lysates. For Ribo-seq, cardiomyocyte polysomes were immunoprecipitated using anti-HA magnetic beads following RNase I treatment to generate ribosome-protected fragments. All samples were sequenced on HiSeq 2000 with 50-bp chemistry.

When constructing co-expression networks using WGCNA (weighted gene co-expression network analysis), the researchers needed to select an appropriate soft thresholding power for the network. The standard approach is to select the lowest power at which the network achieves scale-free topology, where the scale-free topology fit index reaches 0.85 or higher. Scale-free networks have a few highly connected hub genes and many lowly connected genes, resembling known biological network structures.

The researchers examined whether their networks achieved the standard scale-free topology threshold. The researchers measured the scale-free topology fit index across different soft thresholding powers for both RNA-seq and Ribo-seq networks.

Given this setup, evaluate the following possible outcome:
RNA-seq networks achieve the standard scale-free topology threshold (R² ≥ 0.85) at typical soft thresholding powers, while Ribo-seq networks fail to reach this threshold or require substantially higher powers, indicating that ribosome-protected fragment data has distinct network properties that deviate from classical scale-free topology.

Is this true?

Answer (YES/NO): NO